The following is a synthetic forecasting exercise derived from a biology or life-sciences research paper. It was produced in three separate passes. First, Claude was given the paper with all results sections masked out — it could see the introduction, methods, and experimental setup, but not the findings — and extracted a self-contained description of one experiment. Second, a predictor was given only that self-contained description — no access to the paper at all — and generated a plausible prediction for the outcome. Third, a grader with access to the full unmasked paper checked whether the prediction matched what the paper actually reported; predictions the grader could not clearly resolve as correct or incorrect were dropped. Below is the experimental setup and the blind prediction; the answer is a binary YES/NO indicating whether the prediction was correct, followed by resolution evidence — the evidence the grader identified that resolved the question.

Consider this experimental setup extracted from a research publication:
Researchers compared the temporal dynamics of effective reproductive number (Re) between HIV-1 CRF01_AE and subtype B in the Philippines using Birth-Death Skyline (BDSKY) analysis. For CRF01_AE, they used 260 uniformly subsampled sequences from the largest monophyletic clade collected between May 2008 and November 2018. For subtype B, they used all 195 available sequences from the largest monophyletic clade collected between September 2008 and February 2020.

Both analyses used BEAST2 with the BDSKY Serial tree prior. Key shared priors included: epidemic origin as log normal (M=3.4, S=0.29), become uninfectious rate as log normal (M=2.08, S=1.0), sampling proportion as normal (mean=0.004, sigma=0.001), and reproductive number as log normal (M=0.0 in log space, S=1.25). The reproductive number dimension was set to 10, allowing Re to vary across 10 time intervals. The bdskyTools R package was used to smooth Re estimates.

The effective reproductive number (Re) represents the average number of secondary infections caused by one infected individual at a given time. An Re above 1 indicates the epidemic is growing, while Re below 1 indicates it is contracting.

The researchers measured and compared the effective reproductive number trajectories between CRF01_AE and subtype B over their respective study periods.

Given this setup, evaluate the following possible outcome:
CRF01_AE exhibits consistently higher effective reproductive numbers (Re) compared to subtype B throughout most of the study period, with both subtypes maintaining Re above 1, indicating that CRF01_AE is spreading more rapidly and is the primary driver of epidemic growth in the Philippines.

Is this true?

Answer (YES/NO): NO